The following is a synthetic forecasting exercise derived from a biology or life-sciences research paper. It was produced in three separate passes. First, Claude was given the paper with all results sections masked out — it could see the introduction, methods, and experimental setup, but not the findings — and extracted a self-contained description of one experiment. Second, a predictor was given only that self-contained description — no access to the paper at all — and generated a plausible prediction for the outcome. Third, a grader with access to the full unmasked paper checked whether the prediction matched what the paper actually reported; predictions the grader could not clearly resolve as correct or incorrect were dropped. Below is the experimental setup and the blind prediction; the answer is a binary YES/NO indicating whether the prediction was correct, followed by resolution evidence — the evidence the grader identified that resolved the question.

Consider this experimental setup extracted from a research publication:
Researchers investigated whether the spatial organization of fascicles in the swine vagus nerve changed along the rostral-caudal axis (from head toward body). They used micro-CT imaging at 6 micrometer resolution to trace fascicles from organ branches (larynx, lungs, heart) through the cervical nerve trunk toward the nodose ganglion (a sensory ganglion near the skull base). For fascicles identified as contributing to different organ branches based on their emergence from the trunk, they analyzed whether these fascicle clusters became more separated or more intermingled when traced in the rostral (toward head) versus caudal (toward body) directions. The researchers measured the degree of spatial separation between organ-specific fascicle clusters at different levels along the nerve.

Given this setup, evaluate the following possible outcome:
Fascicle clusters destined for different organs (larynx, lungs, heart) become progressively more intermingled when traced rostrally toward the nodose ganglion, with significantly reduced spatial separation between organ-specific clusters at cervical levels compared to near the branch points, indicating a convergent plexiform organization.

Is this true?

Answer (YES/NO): YES